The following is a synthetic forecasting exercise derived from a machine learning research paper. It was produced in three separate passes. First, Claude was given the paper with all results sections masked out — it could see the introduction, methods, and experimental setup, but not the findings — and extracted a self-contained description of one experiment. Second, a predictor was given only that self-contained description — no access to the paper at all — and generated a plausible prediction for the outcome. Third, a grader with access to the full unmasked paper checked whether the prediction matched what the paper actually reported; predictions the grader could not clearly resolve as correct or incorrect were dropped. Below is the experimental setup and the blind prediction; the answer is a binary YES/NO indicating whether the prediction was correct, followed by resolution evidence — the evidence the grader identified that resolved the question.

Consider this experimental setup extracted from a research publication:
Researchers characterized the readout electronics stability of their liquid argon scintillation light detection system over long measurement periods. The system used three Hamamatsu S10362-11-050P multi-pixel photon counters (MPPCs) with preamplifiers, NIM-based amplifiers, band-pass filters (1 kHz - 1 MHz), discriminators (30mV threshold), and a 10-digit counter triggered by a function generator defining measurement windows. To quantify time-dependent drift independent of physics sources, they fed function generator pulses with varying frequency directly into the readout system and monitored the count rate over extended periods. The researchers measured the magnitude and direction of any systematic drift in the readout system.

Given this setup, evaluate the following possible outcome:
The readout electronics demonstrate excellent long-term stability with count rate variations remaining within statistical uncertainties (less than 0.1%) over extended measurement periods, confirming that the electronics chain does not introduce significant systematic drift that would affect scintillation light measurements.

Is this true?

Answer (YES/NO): NO